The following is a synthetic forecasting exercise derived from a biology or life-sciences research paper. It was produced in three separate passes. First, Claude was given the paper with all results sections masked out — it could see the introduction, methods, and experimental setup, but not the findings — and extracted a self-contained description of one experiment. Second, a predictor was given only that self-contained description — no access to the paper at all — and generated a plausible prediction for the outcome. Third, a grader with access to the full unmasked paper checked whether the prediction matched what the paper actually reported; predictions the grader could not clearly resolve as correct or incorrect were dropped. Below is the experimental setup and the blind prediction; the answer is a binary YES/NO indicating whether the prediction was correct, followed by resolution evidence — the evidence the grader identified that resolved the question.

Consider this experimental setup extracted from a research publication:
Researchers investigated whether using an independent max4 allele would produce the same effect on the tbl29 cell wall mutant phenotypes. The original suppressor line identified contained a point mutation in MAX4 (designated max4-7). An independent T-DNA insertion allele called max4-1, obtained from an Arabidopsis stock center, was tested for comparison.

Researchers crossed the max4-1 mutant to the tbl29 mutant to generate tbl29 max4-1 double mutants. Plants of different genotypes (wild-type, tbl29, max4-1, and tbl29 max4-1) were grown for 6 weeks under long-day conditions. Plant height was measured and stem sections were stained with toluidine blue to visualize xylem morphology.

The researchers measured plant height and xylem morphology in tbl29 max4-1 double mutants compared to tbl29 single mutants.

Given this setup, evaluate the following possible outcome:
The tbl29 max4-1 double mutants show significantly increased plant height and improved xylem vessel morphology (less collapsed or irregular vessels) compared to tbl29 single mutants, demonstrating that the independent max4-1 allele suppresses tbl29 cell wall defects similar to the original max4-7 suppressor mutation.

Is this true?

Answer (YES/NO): YES